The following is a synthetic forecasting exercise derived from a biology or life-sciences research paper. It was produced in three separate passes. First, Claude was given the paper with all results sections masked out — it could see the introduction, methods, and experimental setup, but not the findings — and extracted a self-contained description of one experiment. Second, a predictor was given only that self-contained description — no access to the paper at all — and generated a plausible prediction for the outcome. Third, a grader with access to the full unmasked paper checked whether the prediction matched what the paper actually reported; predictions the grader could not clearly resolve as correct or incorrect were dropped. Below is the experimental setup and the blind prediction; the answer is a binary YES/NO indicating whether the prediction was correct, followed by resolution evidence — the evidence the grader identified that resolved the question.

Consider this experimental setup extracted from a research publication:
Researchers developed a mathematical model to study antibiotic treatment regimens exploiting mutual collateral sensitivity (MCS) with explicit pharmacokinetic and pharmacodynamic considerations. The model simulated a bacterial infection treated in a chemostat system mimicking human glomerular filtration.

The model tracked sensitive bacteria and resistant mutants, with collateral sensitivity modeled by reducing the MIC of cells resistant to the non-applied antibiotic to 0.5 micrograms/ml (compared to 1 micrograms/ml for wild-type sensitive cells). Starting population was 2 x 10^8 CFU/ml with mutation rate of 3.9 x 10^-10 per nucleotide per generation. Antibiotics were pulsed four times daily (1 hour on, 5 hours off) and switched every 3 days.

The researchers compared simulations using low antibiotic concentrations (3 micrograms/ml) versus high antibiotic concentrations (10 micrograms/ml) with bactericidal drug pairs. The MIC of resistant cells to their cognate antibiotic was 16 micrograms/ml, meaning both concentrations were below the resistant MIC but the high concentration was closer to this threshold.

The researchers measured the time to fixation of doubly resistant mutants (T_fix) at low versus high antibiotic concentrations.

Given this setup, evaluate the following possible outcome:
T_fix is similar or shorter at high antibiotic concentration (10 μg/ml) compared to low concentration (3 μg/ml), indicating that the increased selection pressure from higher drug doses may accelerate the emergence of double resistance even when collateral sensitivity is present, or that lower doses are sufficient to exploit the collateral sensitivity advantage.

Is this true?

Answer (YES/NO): NO